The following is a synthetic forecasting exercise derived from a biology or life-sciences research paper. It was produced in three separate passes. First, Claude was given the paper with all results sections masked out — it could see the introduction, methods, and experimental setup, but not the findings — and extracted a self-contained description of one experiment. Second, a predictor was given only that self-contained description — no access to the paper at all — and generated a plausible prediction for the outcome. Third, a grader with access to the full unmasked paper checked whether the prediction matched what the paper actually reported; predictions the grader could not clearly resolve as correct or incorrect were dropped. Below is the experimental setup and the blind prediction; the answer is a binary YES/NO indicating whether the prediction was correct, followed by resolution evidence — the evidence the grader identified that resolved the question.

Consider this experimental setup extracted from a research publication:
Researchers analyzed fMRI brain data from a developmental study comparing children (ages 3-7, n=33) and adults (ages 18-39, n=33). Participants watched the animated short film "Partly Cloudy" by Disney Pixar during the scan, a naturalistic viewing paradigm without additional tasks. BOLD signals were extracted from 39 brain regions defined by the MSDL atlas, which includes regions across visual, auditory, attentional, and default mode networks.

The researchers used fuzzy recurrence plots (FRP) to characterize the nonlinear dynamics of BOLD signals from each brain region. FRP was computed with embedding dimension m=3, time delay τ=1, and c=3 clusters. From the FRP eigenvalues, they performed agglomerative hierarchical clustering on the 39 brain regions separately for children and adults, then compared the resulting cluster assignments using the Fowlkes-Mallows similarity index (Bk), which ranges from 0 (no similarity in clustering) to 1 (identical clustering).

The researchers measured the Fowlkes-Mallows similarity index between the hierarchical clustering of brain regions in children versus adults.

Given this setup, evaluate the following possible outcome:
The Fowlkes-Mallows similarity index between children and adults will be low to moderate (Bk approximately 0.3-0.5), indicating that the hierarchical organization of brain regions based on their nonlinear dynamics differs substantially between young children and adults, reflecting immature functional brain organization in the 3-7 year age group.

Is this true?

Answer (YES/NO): YES